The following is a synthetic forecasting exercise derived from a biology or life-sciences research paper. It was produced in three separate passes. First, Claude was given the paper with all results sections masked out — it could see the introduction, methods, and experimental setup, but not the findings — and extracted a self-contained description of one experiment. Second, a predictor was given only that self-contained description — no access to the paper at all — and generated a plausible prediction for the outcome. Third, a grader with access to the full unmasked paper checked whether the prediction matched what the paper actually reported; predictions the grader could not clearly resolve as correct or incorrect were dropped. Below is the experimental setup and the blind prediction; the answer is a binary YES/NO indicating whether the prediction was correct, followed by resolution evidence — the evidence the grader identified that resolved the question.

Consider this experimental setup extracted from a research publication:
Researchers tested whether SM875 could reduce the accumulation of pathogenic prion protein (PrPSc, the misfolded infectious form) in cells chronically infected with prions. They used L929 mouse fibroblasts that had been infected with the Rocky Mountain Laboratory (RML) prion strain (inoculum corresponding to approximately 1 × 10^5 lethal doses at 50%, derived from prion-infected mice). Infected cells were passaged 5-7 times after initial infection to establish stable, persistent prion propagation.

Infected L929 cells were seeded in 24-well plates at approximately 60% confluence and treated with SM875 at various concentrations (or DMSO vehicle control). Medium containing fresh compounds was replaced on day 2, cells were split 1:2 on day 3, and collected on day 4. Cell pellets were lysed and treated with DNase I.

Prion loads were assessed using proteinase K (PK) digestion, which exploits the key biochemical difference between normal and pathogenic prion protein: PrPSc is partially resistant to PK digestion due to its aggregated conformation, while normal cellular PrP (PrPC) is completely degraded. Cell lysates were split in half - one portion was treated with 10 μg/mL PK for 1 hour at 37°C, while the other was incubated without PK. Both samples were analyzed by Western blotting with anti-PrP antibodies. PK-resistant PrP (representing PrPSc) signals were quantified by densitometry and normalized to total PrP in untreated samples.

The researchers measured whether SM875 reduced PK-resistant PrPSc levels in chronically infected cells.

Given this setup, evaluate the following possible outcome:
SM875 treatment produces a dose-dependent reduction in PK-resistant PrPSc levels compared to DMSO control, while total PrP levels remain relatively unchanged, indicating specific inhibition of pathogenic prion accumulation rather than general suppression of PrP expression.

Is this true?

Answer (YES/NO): NO